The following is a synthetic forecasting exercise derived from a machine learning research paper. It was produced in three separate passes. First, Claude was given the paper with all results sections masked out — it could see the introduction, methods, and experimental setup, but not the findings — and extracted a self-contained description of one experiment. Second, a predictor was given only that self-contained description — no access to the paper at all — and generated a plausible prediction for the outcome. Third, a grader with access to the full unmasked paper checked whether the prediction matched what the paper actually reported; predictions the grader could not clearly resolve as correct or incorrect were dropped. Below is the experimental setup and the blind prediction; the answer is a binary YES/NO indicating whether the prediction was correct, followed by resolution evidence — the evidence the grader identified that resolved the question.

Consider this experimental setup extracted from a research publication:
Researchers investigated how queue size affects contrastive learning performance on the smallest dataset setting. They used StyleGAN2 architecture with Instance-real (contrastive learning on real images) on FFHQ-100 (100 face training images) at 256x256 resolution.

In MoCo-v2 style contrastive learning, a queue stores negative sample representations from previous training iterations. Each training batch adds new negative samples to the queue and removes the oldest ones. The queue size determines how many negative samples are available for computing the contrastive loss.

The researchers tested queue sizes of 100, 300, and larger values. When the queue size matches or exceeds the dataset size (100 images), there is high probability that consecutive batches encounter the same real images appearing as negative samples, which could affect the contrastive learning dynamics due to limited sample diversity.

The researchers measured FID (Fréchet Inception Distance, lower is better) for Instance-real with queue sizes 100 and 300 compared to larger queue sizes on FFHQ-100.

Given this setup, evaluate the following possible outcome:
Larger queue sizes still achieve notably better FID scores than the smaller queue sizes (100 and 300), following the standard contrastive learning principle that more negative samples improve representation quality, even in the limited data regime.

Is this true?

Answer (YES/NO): YES